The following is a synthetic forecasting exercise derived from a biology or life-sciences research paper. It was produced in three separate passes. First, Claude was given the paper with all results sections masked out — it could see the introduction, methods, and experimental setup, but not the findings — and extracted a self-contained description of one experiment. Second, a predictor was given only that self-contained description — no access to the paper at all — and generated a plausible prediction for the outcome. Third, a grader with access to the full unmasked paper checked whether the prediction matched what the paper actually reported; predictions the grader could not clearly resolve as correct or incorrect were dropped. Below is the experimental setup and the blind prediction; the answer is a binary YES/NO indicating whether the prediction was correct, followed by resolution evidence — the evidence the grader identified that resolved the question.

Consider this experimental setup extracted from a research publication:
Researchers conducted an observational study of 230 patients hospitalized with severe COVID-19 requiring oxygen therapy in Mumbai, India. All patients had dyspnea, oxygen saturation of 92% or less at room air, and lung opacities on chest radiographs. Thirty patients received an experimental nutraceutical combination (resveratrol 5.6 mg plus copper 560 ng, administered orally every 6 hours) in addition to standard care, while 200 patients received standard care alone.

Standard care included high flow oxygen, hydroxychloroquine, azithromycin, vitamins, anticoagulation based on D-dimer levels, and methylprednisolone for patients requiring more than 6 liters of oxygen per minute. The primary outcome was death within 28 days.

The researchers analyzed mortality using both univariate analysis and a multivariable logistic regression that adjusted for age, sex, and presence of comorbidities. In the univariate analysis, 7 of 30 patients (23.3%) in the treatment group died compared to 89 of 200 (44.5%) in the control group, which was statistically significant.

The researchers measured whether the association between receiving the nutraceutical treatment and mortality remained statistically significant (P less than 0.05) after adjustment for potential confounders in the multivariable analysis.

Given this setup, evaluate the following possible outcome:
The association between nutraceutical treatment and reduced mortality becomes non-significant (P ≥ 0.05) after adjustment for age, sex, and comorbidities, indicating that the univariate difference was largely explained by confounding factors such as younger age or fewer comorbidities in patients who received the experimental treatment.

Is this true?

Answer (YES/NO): NO